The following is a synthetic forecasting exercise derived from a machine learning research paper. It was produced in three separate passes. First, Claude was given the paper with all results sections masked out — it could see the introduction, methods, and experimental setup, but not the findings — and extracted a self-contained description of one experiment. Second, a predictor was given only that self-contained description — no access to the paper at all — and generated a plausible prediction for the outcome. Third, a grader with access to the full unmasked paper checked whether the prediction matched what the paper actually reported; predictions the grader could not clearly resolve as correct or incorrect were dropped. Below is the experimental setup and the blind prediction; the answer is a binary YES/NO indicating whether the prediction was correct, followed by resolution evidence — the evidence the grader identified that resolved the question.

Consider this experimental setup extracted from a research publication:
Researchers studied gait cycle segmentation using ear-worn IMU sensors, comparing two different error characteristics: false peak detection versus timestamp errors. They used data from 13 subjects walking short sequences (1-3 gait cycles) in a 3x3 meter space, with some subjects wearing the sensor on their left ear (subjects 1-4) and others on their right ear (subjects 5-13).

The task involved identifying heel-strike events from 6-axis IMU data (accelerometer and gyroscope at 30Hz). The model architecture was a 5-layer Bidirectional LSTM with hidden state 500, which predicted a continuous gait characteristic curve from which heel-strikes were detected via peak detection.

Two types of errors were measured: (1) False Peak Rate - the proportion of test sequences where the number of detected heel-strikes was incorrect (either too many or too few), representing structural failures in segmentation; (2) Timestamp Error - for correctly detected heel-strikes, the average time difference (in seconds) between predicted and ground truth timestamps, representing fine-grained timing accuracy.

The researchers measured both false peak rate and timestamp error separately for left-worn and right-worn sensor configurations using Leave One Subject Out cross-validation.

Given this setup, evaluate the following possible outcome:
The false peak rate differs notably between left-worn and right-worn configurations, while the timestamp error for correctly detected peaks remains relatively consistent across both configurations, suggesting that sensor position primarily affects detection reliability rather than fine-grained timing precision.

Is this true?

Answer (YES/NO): NO